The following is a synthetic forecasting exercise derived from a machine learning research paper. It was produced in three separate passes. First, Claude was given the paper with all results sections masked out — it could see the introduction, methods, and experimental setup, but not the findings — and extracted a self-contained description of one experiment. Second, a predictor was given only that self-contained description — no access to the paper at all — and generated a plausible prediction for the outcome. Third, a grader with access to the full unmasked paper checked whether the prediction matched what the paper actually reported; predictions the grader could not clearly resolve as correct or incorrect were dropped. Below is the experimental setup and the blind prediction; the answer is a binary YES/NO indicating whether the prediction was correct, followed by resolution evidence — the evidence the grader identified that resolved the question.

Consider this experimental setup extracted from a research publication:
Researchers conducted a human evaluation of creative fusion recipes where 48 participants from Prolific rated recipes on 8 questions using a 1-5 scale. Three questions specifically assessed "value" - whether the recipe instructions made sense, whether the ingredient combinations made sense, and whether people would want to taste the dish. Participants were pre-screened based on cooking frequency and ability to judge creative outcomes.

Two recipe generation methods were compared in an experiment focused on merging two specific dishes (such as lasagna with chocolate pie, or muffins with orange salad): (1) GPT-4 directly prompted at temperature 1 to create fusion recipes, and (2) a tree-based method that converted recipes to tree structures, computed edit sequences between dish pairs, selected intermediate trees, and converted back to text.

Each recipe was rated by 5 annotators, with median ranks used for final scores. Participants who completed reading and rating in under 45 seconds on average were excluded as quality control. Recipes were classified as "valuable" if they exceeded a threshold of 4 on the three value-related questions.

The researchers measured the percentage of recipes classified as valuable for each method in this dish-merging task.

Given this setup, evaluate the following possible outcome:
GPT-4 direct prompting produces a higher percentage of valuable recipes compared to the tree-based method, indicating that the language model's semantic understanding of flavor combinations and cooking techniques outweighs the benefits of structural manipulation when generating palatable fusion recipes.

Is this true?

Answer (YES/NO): YES